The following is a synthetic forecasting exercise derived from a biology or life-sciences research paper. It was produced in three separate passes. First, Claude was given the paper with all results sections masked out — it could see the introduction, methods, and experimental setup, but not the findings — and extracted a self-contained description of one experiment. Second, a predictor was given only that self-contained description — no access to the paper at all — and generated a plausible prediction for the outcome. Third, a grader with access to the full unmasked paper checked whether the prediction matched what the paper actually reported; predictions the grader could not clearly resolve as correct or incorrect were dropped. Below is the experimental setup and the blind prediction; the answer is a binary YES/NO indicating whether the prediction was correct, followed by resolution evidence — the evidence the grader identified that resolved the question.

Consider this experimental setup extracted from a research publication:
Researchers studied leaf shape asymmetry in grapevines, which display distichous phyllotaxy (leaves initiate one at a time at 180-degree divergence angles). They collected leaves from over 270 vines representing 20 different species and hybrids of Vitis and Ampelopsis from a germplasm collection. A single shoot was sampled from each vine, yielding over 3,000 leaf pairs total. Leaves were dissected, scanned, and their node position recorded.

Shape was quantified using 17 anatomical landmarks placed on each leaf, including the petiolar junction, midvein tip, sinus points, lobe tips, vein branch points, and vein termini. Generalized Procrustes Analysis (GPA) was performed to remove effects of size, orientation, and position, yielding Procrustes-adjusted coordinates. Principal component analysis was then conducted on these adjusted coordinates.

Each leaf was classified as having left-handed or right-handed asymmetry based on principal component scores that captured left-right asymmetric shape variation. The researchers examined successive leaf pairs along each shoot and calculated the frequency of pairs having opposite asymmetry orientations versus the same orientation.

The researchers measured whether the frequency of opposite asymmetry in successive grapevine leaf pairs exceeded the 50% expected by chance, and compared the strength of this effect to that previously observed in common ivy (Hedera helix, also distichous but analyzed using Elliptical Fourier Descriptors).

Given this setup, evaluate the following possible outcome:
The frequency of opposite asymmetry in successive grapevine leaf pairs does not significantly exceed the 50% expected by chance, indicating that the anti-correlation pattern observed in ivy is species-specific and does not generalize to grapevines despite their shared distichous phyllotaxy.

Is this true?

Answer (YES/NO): NO